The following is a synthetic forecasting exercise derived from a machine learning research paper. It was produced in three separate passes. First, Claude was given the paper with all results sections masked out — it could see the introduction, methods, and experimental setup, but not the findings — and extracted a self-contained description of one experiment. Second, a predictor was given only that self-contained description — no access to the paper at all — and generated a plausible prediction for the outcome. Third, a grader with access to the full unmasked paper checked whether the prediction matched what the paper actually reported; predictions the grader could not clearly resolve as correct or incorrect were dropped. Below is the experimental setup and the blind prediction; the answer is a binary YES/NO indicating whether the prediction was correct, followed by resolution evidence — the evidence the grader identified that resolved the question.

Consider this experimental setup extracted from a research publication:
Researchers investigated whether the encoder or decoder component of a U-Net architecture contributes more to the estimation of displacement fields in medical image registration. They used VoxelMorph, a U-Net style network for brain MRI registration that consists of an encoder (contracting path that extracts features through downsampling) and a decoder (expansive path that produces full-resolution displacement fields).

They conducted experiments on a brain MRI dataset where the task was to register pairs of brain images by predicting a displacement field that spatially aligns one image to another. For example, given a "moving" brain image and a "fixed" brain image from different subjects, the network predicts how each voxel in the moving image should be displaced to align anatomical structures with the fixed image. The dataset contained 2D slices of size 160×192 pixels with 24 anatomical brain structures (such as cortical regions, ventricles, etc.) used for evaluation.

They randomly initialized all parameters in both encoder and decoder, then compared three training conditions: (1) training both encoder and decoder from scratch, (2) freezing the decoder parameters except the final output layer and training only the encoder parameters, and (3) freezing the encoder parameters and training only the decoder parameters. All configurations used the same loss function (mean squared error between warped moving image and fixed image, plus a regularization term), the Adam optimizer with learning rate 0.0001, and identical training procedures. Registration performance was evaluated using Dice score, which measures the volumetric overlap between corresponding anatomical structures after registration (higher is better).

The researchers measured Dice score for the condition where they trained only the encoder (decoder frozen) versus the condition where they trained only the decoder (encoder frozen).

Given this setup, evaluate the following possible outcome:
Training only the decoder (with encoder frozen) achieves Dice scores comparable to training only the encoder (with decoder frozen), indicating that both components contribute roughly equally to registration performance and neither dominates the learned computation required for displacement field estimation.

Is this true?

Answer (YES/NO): NO